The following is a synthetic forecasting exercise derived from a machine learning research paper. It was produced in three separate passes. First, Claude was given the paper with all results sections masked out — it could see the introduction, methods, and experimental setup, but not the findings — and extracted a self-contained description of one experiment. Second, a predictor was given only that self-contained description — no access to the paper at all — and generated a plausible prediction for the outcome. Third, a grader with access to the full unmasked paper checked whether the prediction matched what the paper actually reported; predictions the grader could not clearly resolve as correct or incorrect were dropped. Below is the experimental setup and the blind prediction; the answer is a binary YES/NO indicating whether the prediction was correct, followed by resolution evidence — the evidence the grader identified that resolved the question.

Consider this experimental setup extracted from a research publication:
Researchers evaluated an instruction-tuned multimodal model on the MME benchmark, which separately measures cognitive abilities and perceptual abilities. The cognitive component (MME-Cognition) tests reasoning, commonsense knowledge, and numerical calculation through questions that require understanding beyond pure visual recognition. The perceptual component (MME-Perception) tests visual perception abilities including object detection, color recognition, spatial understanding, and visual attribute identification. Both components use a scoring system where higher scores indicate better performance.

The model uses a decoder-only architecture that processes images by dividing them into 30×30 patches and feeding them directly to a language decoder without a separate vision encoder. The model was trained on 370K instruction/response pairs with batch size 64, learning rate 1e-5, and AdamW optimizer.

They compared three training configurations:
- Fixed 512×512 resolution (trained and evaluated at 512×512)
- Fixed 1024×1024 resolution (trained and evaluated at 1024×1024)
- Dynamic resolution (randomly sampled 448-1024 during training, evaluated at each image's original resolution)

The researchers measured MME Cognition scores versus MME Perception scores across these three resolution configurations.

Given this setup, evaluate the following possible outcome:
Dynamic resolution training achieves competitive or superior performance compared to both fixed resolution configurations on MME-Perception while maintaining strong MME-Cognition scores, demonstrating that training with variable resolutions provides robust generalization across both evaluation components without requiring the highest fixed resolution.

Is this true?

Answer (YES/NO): NO